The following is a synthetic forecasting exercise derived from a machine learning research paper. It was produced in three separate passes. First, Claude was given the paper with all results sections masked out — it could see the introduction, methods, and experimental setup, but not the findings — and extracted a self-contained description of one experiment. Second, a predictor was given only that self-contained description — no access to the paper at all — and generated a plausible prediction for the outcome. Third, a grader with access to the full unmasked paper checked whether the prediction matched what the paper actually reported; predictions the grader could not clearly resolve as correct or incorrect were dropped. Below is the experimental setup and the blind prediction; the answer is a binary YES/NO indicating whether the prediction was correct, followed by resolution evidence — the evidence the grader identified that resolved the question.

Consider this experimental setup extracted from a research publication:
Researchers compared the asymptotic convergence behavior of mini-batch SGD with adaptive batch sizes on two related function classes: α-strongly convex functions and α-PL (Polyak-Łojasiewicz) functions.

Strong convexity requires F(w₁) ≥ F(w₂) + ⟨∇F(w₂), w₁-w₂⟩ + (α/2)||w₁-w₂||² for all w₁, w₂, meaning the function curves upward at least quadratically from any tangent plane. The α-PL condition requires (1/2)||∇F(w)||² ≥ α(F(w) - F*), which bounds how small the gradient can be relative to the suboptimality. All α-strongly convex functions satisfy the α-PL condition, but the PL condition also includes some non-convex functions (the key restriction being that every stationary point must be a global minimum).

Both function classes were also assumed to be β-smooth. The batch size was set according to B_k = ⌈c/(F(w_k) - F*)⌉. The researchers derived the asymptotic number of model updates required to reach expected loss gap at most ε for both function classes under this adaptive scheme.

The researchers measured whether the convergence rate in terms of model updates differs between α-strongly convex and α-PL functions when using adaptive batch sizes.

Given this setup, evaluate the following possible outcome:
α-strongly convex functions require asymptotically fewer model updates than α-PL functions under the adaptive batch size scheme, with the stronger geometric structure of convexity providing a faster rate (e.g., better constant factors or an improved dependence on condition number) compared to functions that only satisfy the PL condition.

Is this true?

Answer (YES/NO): NO